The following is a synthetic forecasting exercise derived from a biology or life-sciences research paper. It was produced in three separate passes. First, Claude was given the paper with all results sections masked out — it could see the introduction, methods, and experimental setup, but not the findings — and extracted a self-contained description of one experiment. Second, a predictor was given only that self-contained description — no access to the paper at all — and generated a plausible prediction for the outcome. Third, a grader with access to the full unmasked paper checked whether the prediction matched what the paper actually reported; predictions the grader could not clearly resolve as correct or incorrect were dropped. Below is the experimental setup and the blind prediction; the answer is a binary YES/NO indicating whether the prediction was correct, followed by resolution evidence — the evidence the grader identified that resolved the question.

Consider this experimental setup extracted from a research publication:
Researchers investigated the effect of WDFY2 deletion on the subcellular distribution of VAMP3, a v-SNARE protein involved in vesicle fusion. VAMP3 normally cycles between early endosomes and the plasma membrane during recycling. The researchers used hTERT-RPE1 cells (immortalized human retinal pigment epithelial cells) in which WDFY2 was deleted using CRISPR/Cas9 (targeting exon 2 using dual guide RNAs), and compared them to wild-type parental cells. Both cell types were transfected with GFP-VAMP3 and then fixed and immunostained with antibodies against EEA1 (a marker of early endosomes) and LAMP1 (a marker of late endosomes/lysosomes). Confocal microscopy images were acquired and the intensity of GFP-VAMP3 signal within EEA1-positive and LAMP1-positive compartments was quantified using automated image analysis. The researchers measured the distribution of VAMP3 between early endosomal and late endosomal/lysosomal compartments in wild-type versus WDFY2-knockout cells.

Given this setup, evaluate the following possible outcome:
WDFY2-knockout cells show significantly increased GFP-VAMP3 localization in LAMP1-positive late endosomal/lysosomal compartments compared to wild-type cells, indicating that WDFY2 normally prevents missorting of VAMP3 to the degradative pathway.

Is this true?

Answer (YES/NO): NO